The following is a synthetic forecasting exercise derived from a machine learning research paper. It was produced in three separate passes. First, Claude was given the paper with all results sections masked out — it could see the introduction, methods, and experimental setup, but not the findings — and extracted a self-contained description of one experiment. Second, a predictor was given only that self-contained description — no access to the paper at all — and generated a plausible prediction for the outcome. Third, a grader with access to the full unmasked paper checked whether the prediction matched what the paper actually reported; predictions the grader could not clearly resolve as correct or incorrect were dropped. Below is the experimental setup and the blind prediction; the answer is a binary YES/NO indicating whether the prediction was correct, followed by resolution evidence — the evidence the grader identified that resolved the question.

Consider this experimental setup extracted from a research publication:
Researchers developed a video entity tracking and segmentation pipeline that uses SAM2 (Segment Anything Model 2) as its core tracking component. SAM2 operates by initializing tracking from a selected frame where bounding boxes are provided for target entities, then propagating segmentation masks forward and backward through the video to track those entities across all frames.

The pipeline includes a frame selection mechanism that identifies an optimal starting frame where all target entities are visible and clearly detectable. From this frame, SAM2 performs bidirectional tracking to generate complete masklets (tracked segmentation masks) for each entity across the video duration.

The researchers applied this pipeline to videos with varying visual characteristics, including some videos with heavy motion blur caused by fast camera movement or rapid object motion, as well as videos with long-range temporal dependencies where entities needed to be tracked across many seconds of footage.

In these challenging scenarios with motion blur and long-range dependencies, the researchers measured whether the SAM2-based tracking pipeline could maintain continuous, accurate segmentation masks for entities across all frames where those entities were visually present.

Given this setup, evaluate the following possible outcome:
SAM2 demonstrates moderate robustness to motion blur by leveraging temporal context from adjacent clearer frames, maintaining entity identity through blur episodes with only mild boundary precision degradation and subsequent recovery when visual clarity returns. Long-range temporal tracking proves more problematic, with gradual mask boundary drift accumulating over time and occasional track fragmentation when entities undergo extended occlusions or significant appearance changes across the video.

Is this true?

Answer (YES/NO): NO